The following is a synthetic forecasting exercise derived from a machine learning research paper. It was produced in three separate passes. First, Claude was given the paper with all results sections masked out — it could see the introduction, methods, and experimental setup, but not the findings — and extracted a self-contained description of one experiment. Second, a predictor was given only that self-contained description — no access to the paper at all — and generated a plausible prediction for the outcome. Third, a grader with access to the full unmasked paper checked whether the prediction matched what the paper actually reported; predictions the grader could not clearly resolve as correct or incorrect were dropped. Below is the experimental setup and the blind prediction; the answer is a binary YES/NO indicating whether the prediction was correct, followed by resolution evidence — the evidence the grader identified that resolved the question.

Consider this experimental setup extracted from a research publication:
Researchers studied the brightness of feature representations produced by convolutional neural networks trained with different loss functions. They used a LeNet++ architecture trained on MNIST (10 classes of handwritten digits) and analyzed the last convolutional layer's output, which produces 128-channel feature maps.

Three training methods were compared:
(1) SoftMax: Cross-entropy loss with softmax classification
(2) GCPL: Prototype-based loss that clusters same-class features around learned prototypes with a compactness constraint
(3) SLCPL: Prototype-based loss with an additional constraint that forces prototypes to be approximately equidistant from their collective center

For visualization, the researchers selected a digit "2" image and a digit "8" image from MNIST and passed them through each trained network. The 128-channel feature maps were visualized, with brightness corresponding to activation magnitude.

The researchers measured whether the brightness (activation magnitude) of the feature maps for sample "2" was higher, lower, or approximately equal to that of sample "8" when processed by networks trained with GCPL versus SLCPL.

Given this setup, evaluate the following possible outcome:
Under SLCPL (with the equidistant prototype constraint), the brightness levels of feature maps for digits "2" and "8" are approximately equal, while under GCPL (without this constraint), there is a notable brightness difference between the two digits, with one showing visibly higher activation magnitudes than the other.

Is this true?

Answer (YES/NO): NO